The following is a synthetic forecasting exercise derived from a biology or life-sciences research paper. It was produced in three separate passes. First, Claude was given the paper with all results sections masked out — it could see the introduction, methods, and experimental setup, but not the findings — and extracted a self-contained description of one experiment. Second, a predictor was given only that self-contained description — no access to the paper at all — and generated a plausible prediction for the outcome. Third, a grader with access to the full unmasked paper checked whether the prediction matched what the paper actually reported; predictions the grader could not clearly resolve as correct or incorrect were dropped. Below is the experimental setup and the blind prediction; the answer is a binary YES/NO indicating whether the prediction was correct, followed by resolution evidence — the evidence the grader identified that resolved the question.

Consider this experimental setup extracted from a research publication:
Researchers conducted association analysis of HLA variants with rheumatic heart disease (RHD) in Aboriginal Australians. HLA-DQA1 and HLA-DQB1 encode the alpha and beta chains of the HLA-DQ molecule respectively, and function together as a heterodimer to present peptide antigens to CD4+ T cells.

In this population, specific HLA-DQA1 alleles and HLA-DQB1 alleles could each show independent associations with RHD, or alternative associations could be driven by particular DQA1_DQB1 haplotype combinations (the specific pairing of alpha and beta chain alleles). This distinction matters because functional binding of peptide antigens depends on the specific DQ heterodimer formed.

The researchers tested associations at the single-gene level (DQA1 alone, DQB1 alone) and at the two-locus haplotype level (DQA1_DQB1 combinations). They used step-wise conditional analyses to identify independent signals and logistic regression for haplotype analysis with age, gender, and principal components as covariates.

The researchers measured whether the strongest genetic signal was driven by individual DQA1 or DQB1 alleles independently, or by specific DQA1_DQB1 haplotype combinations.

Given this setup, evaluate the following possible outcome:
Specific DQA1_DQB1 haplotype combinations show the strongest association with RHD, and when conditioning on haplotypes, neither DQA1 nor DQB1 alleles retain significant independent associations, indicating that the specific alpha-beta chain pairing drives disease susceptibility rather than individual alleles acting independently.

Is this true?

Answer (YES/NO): NO